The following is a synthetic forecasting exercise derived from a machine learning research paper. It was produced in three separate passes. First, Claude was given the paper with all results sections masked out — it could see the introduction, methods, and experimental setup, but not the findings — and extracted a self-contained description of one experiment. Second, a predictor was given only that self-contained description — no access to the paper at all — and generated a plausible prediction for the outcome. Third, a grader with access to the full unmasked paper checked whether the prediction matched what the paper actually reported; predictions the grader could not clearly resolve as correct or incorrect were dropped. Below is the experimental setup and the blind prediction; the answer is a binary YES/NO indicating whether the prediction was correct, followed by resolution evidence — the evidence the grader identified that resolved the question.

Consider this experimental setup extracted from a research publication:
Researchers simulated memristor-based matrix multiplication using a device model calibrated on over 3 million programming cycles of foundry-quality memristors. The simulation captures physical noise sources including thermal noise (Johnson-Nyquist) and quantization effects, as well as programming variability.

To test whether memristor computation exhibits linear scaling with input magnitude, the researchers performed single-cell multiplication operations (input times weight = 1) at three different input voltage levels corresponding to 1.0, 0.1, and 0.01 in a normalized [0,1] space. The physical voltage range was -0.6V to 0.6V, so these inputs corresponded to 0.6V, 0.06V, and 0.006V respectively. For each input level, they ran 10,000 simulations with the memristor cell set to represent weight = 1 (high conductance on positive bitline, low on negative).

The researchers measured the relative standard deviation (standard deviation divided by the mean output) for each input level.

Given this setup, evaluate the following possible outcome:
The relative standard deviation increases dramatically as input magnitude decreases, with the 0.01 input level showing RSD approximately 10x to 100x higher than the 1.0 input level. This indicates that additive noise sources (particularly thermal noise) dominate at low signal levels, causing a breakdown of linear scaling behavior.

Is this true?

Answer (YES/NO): NO